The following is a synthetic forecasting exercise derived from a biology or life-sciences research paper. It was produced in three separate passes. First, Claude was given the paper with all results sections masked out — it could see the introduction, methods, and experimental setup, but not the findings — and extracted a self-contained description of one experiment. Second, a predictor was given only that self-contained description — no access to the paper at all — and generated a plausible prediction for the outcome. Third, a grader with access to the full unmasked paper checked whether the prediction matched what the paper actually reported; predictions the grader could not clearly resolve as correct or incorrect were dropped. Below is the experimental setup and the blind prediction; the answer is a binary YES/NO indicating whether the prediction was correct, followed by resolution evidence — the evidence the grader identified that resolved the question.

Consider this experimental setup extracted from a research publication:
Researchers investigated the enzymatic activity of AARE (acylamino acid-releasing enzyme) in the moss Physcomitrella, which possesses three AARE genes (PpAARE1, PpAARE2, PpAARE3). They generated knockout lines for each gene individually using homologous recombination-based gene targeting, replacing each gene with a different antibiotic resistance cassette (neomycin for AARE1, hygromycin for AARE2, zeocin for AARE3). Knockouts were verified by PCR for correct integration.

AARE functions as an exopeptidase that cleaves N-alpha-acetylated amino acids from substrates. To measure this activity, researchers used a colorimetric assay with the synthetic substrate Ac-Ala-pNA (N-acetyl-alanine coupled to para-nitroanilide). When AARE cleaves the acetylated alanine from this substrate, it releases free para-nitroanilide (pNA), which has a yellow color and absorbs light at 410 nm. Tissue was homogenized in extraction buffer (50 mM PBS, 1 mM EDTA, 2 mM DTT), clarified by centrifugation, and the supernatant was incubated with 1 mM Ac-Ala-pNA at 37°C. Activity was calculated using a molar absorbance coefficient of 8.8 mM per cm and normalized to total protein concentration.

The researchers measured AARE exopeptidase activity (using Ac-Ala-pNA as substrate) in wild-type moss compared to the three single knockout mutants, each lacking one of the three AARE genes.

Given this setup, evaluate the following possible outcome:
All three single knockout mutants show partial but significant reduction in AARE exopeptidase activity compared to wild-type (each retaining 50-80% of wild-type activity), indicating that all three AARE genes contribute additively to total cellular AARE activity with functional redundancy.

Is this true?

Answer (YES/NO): NO